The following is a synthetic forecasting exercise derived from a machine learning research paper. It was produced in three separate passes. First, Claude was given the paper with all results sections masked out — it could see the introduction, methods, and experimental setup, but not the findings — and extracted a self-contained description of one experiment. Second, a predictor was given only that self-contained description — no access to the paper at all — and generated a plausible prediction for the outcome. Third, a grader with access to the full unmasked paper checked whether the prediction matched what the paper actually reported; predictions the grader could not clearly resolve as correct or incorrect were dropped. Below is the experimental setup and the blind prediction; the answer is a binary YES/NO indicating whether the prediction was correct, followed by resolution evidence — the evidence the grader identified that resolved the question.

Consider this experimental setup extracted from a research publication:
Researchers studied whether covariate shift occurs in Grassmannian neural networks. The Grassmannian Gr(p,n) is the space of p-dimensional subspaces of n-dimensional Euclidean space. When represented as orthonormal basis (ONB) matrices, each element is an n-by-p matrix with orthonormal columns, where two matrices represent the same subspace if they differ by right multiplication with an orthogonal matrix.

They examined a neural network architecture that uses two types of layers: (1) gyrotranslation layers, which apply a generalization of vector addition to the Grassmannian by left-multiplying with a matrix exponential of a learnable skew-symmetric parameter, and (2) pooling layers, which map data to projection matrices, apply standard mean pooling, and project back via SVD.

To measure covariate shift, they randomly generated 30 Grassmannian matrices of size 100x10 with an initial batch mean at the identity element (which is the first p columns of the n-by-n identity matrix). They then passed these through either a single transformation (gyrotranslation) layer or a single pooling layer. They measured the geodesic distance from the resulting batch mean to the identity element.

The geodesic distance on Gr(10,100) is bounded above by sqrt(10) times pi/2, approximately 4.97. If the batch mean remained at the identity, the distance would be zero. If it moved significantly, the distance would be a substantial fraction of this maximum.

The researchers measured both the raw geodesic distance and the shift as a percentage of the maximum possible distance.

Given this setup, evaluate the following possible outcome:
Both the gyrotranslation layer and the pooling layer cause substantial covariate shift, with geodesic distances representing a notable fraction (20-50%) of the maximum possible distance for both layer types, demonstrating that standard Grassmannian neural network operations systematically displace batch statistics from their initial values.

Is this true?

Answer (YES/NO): NO